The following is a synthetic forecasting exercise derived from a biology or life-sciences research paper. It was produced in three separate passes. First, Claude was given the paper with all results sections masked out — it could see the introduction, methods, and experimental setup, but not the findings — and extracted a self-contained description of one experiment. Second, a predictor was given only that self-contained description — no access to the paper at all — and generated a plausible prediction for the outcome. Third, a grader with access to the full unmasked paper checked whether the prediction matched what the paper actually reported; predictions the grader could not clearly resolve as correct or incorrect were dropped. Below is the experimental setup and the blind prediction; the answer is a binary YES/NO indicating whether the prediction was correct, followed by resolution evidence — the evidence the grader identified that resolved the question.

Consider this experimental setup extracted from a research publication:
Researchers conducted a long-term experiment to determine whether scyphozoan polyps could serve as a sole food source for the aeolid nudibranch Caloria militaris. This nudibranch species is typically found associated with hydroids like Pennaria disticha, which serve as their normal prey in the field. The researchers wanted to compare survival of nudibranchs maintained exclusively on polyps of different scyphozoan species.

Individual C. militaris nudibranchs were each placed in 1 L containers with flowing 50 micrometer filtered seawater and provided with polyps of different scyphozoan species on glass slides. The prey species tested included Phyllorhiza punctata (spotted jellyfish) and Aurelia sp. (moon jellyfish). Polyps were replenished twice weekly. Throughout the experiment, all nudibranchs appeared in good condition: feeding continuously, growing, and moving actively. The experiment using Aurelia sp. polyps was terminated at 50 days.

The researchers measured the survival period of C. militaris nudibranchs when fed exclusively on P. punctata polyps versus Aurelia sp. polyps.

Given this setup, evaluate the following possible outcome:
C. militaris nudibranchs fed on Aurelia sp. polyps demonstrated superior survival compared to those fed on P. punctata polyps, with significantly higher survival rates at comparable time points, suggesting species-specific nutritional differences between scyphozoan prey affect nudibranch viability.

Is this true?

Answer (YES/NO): YES